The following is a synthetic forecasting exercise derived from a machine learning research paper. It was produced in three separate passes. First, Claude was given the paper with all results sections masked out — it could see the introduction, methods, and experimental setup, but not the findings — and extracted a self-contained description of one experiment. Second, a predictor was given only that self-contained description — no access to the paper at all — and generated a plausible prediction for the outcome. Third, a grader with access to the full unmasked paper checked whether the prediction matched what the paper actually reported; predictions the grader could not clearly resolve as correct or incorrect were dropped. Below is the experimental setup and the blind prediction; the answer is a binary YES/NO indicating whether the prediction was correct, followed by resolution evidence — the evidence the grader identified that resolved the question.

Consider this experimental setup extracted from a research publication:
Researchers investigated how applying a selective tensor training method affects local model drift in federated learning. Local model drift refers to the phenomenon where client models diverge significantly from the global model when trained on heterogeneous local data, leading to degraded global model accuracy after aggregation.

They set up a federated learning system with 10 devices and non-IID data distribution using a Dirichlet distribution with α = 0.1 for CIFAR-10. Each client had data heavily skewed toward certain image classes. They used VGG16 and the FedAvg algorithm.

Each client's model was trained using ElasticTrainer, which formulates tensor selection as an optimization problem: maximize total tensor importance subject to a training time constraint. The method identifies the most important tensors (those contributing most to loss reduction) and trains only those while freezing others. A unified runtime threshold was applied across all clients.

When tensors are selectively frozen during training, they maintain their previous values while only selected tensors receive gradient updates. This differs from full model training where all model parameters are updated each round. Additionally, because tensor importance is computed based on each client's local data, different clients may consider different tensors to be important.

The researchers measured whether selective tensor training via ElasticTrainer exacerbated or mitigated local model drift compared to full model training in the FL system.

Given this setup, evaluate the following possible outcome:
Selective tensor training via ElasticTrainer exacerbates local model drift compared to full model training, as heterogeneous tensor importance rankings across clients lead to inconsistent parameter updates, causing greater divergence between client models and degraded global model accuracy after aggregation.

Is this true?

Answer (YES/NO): YES